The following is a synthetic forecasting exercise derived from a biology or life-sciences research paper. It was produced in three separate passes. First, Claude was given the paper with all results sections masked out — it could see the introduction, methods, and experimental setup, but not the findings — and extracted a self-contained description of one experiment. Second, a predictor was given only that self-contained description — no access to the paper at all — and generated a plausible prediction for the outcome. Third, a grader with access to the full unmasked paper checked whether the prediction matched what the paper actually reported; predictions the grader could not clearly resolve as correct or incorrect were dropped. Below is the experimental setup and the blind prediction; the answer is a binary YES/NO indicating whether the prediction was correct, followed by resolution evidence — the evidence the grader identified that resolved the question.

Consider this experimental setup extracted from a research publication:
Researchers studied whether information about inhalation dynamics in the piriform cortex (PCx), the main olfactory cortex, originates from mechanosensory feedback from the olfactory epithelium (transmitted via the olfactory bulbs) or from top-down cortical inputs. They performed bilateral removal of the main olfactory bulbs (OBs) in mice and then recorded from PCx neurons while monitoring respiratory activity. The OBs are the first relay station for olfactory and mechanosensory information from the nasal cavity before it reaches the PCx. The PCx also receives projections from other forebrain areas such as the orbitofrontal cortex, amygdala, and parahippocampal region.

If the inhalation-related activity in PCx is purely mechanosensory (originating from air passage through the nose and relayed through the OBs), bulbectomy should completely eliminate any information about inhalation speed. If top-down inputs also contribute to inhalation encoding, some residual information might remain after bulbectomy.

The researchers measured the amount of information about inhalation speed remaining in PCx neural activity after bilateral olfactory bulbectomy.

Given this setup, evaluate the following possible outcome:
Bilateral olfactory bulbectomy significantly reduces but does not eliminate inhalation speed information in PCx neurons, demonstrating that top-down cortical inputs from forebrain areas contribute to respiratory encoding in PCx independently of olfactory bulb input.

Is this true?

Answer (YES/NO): YES